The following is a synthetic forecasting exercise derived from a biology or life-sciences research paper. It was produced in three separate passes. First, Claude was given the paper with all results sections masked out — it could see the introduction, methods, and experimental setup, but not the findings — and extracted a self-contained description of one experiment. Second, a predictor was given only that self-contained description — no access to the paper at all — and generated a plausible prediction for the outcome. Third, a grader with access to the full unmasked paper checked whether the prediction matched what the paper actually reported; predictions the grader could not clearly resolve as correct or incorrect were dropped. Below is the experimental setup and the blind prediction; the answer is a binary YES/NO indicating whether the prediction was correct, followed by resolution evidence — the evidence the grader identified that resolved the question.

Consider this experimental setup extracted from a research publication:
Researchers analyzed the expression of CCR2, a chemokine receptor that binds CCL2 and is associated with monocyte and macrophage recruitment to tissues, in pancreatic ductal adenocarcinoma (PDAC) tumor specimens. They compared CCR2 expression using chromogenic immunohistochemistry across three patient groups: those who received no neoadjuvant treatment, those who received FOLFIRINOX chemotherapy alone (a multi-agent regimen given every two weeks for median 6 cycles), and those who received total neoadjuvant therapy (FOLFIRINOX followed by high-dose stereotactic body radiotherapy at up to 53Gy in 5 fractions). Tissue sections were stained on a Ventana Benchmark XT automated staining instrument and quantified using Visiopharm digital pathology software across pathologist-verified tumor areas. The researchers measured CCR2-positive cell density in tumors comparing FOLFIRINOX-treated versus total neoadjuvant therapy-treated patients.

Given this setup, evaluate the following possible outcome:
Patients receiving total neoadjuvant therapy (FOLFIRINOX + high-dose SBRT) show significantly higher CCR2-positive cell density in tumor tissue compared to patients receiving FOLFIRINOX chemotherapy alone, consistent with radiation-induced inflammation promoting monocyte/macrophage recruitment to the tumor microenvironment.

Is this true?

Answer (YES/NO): NO